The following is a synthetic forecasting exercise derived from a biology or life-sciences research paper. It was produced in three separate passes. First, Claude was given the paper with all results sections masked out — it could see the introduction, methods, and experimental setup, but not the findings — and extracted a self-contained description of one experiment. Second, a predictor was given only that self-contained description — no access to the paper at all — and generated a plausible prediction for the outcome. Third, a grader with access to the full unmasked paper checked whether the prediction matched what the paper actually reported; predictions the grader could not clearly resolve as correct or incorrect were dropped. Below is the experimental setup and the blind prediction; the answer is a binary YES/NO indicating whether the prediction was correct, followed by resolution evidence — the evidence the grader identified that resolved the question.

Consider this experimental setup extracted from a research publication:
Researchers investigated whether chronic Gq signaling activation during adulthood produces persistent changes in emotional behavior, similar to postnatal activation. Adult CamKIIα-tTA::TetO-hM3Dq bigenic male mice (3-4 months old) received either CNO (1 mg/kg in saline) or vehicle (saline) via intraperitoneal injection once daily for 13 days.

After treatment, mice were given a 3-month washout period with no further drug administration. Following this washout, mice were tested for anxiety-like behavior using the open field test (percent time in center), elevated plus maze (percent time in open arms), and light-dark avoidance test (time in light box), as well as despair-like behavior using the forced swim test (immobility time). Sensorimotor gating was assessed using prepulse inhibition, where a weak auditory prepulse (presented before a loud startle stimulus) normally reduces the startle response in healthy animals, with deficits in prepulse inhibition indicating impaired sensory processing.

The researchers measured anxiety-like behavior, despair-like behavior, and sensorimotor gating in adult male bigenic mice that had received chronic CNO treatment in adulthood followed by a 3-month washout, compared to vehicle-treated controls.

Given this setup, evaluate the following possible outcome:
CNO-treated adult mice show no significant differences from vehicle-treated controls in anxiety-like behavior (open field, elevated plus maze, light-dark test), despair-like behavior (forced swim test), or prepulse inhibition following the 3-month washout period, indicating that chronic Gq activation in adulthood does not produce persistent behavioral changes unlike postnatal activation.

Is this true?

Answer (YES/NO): YES